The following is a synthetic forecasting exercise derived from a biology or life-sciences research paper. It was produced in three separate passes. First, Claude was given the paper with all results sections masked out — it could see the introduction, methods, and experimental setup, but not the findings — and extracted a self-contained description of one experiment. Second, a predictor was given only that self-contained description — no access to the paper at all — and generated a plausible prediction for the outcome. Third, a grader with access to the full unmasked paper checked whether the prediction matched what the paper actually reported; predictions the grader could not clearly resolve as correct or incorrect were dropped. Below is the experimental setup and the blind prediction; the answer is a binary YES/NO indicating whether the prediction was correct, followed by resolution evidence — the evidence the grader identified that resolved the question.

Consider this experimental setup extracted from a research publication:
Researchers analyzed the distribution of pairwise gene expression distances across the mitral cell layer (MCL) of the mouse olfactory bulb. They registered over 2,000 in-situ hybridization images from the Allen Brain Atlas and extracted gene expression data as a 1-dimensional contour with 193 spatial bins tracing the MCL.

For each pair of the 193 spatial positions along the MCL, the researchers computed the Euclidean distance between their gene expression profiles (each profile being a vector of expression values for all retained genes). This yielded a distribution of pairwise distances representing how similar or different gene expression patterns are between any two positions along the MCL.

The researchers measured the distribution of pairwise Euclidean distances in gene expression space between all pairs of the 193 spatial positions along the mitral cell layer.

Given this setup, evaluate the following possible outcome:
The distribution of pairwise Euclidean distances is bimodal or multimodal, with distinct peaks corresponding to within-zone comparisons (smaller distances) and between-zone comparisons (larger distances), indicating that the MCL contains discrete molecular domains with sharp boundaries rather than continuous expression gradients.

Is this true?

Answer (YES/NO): YES